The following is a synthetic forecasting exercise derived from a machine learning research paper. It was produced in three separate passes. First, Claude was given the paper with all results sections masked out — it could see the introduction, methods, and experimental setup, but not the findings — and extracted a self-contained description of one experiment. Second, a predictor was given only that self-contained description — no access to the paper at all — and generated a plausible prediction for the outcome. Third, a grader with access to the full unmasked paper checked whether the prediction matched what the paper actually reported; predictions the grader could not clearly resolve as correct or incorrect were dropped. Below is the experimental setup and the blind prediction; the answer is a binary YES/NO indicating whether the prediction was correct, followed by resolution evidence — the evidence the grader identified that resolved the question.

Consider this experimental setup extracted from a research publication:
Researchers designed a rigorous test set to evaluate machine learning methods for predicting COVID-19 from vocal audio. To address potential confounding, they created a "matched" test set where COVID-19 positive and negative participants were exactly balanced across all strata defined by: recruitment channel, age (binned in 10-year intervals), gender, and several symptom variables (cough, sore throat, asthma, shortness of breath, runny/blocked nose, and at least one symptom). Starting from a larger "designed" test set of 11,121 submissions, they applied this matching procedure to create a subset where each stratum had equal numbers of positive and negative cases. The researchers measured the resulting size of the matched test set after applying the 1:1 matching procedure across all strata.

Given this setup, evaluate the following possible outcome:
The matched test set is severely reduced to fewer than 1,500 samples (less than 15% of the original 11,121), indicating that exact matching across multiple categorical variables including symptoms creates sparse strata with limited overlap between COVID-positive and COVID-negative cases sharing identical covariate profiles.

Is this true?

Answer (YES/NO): NO